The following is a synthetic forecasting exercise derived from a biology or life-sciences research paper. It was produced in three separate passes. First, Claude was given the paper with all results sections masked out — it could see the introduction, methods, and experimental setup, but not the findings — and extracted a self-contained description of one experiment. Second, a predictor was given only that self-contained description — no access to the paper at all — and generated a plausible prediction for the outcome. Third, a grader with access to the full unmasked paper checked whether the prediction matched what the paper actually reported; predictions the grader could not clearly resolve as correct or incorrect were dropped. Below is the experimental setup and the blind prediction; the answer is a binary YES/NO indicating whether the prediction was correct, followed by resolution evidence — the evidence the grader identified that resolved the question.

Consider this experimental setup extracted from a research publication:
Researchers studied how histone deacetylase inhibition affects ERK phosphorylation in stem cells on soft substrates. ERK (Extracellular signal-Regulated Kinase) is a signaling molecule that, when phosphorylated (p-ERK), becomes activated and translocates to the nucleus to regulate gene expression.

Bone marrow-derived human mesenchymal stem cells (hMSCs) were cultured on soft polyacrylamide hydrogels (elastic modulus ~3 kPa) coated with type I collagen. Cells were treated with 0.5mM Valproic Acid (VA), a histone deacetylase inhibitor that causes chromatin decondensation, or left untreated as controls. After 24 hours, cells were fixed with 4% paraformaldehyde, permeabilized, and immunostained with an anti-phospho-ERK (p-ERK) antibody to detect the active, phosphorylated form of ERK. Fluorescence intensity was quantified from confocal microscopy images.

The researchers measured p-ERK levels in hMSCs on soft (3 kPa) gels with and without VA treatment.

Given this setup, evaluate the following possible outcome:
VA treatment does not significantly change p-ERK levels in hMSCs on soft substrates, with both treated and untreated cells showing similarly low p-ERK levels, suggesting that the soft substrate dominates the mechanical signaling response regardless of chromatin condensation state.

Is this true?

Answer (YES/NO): NO